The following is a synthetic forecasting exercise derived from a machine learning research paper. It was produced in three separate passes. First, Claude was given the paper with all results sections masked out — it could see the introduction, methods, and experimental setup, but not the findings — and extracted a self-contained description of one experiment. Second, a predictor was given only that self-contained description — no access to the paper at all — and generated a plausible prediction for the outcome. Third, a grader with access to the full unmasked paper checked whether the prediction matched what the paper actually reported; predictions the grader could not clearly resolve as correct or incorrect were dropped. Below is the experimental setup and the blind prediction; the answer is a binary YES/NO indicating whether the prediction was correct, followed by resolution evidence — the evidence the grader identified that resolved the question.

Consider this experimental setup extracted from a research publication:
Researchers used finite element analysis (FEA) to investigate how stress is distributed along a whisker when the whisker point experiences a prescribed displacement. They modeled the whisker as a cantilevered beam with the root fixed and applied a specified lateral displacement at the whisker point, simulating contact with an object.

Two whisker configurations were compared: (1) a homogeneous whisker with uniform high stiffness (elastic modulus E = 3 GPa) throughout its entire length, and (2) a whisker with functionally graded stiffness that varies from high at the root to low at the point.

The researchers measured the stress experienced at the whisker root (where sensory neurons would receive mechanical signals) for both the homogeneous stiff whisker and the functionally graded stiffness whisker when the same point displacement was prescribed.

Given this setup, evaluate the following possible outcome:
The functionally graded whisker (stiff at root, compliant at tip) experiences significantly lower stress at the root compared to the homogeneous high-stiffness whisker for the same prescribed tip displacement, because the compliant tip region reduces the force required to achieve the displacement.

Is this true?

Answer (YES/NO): YES